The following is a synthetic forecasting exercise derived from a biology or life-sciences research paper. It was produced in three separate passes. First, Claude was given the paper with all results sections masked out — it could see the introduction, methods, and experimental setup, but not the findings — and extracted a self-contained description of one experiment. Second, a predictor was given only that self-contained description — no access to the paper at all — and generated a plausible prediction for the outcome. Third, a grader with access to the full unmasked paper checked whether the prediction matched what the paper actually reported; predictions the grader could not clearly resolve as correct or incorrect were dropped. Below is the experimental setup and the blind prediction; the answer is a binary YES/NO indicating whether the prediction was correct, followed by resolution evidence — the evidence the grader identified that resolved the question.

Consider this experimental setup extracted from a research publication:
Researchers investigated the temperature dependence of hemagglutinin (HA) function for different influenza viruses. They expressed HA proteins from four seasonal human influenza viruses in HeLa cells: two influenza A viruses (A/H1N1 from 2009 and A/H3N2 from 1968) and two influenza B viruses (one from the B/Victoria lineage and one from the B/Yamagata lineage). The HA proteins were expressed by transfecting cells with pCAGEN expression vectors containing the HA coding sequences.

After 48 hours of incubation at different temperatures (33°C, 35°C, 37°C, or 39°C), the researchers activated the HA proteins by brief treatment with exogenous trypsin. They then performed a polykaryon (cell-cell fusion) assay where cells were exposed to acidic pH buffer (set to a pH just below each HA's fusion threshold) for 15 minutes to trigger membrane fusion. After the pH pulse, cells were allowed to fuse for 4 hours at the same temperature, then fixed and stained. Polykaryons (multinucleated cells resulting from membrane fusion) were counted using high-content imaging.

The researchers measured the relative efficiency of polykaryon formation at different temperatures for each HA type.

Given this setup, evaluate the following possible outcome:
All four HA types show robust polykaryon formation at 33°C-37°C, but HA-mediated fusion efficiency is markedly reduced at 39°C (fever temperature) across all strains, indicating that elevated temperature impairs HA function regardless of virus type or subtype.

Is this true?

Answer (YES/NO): NO